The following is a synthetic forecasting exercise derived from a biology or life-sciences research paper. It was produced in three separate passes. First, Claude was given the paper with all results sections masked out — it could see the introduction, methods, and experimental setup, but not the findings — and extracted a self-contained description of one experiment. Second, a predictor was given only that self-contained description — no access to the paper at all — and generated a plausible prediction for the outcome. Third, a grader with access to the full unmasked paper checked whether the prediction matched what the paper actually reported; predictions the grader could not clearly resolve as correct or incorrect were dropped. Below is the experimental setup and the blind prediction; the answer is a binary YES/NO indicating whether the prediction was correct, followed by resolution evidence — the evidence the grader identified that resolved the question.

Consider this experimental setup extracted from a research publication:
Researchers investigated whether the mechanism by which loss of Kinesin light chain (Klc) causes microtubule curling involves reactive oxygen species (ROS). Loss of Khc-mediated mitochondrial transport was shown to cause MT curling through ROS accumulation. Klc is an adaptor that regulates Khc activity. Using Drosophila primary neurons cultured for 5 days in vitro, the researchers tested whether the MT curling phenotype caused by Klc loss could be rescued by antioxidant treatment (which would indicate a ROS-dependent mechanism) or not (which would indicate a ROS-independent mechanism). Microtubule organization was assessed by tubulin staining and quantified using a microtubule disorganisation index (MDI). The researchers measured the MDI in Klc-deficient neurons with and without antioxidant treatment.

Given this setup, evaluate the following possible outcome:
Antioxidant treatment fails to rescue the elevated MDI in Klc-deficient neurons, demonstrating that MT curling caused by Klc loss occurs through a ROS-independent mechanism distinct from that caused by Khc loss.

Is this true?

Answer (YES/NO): YES